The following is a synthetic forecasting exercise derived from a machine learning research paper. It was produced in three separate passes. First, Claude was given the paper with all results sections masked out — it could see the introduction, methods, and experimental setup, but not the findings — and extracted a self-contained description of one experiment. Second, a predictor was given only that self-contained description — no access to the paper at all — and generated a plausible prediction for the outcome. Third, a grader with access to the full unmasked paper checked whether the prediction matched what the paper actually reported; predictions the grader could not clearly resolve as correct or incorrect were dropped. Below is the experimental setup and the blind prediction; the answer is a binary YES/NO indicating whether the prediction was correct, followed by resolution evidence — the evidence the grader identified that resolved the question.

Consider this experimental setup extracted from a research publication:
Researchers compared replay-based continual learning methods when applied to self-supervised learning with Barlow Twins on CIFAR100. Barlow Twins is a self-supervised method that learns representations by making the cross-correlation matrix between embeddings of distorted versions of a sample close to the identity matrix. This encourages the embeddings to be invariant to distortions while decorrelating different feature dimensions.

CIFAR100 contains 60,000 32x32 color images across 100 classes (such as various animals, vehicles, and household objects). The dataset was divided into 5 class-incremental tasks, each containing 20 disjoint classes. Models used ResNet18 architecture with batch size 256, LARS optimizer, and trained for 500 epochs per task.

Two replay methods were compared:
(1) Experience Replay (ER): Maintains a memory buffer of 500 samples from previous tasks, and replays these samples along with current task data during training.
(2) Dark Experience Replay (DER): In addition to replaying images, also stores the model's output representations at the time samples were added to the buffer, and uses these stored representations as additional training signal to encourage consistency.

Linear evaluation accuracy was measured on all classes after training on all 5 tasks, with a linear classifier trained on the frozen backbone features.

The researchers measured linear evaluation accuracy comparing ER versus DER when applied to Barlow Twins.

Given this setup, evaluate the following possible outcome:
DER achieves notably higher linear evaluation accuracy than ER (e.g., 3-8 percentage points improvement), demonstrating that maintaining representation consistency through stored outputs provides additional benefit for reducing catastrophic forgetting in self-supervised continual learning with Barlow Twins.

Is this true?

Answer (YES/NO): NO